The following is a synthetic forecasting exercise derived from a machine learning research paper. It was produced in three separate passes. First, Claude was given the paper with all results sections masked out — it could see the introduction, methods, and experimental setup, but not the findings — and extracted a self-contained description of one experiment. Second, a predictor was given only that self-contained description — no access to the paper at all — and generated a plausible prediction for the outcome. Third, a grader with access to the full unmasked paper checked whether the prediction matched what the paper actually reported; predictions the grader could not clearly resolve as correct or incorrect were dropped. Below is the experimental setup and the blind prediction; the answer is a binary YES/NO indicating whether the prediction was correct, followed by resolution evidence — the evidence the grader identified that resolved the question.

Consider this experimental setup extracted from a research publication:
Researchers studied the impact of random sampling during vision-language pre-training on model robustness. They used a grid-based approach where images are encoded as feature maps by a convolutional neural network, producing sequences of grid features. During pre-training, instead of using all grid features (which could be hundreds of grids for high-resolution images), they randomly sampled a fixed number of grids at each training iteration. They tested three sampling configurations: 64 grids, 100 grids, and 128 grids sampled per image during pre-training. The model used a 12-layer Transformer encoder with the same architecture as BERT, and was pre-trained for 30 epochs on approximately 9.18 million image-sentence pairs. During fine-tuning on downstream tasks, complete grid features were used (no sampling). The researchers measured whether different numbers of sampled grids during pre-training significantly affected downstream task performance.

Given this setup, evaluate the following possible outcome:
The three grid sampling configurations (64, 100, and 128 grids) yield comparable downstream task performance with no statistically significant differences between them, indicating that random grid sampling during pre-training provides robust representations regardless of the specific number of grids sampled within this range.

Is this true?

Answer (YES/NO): YES